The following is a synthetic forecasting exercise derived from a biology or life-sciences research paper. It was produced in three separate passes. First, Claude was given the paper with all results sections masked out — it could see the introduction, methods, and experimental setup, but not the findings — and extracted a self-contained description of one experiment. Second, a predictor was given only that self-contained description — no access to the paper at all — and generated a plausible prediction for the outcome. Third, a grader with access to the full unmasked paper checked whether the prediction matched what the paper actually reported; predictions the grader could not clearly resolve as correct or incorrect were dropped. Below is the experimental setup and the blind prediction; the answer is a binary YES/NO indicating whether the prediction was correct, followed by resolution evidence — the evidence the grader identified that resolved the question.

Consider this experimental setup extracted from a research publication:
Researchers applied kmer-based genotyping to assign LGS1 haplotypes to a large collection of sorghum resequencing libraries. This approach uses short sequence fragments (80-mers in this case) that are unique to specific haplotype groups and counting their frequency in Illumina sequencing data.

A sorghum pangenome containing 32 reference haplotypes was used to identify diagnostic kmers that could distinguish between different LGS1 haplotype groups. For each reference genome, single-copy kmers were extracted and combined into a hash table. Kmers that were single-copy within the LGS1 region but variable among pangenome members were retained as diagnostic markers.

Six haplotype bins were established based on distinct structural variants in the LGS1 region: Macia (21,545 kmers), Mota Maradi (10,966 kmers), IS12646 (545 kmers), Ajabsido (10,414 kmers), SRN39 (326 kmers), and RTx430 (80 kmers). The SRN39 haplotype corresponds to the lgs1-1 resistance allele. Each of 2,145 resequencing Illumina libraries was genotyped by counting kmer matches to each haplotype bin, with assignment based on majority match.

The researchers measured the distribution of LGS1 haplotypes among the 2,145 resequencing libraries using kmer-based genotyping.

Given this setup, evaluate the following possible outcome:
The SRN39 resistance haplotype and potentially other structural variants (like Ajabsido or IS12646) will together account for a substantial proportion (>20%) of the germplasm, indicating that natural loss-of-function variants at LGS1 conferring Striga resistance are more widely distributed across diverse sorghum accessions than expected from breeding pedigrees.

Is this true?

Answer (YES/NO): NO